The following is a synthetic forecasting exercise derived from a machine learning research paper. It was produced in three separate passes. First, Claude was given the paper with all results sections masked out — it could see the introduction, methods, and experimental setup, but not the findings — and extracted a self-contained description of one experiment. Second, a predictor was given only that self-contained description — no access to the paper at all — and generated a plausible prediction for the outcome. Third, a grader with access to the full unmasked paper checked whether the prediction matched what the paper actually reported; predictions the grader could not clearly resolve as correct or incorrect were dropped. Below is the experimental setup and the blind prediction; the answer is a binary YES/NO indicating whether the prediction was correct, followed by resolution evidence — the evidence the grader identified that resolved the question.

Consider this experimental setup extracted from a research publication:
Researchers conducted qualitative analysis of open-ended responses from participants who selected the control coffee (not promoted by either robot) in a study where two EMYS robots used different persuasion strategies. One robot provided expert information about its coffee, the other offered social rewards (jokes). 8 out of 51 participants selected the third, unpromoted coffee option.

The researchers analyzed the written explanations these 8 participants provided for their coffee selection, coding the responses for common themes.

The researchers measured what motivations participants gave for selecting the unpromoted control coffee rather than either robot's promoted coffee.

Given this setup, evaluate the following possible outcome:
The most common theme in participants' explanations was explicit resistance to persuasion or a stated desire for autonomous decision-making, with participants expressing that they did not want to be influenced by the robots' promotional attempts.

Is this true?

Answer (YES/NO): NO